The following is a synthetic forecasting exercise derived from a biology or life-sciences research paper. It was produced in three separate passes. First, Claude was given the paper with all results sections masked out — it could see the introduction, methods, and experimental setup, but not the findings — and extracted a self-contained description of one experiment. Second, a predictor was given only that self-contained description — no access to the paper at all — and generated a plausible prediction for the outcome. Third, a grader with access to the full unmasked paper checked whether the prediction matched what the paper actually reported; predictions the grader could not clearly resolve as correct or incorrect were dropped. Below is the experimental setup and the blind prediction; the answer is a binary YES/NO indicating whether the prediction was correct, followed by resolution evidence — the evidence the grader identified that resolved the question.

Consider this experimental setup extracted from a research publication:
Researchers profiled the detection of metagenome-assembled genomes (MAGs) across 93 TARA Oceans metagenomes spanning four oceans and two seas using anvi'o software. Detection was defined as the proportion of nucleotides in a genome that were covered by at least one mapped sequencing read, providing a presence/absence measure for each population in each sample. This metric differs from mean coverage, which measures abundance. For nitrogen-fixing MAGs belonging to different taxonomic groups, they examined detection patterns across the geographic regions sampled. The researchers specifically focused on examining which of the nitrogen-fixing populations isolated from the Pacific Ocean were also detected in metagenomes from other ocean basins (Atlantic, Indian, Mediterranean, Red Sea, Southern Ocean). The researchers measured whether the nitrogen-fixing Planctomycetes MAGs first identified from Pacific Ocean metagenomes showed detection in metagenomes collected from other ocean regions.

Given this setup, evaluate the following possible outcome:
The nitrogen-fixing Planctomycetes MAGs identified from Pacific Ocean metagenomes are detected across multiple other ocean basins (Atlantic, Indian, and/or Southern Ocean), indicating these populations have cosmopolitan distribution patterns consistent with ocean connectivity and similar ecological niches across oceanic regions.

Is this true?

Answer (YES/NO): YES